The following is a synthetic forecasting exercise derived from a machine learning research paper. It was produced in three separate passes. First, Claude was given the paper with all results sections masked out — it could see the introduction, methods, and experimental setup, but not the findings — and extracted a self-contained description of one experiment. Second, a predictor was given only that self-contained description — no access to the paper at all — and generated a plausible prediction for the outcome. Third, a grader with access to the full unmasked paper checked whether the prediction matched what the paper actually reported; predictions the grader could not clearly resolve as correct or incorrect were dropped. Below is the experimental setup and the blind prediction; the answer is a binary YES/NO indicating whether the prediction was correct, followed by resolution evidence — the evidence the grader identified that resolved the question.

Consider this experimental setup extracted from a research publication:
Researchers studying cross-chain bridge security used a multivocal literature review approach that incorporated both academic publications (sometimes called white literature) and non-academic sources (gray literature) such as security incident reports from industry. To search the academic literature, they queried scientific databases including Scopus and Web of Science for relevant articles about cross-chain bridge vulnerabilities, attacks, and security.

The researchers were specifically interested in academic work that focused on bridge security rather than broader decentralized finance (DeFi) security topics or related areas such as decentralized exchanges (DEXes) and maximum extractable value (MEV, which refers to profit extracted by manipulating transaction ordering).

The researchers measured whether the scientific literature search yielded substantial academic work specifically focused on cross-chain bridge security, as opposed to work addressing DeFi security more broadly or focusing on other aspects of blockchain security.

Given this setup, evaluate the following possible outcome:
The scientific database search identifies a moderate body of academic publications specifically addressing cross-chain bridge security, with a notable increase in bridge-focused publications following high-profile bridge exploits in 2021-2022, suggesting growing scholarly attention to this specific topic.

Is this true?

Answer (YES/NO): NO